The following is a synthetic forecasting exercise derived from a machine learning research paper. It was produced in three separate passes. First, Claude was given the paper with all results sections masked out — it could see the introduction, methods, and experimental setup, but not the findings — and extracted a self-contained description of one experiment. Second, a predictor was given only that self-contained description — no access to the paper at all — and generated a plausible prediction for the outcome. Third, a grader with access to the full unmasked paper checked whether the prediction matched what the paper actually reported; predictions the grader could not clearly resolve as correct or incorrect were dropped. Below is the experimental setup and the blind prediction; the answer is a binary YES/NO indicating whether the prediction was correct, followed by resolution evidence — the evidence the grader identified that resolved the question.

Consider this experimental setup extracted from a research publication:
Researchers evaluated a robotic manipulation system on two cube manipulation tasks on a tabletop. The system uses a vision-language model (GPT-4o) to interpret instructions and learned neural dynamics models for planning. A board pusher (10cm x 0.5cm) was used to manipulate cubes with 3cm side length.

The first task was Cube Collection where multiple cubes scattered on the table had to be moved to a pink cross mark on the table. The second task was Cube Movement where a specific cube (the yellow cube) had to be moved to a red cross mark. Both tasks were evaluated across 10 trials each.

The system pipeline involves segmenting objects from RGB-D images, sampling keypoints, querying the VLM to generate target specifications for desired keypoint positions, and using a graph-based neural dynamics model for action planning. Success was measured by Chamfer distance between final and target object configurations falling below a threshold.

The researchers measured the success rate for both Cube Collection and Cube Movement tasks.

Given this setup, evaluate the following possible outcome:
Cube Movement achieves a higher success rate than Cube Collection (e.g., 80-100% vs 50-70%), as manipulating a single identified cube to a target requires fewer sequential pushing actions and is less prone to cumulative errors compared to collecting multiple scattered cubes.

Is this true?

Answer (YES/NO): YES